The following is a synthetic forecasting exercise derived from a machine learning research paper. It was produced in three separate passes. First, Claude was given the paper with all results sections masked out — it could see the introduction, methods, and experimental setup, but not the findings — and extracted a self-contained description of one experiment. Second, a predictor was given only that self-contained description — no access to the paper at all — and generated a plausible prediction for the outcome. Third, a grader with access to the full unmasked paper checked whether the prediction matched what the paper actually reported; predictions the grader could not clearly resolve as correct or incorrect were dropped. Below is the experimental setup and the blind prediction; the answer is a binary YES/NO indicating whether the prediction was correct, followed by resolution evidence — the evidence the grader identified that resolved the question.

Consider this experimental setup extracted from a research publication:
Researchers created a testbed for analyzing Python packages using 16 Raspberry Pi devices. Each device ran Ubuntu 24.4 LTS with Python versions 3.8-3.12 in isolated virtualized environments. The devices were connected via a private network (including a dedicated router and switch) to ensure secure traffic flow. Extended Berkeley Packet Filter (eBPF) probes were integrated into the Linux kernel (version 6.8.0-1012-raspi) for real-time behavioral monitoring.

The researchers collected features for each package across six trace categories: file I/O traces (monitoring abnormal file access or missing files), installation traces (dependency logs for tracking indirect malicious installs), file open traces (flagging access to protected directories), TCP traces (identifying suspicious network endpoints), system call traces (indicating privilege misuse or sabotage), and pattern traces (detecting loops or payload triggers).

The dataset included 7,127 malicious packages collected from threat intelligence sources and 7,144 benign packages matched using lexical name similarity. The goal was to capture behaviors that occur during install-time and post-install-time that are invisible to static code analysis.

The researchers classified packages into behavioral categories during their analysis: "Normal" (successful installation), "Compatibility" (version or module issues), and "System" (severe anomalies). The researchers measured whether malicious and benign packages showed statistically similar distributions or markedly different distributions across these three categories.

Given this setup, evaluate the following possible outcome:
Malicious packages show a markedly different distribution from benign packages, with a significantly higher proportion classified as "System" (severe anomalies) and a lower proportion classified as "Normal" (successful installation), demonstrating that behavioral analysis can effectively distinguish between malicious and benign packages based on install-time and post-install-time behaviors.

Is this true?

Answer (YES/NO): NO